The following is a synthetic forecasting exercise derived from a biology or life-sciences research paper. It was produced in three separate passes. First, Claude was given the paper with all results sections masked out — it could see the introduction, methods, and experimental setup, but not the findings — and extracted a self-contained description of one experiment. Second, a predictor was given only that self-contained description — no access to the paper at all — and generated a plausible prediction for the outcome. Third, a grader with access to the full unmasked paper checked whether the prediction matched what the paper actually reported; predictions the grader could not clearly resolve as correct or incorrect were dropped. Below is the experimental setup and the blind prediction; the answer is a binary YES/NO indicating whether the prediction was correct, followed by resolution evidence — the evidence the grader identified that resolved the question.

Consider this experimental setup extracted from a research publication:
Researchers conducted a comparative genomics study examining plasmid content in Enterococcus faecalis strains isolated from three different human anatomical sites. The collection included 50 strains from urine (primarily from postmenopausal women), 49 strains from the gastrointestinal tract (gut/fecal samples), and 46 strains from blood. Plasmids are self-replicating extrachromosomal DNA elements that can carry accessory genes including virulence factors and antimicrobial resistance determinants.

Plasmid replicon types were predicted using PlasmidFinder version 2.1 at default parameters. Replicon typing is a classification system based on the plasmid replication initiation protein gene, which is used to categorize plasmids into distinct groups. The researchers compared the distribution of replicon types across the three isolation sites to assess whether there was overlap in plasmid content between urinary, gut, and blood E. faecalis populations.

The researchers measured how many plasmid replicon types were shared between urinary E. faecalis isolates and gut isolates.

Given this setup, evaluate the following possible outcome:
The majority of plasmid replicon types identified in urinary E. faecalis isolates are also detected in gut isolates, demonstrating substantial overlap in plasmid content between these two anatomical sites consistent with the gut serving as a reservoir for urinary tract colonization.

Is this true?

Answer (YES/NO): YES